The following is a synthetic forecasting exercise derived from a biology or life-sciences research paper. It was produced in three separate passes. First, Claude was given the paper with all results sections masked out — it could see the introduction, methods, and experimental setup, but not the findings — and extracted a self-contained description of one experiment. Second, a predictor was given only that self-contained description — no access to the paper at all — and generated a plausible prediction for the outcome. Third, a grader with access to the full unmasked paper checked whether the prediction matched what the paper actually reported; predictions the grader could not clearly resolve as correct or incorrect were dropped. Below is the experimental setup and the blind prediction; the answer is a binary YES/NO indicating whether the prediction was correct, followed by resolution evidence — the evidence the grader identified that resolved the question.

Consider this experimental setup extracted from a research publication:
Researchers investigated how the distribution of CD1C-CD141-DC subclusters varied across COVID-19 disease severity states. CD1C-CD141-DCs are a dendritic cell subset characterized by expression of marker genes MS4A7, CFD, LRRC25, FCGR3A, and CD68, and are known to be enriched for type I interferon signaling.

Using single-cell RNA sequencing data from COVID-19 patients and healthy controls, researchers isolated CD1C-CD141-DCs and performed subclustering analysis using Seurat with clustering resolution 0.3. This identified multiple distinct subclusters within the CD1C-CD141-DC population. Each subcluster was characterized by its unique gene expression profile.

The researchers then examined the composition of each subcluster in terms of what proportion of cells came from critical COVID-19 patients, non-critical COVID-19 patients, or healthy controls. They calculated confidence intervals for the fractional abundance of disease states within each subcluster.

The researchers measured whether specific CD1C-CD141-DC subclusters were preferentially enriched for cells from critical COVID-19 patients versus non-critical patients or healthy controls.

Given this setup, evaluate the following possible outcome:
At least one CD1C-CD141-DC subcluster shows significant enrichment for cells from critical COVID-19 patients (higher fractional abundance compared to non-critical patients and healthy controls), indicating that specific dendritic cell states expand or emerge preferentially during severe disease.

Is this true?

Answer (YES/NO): YES